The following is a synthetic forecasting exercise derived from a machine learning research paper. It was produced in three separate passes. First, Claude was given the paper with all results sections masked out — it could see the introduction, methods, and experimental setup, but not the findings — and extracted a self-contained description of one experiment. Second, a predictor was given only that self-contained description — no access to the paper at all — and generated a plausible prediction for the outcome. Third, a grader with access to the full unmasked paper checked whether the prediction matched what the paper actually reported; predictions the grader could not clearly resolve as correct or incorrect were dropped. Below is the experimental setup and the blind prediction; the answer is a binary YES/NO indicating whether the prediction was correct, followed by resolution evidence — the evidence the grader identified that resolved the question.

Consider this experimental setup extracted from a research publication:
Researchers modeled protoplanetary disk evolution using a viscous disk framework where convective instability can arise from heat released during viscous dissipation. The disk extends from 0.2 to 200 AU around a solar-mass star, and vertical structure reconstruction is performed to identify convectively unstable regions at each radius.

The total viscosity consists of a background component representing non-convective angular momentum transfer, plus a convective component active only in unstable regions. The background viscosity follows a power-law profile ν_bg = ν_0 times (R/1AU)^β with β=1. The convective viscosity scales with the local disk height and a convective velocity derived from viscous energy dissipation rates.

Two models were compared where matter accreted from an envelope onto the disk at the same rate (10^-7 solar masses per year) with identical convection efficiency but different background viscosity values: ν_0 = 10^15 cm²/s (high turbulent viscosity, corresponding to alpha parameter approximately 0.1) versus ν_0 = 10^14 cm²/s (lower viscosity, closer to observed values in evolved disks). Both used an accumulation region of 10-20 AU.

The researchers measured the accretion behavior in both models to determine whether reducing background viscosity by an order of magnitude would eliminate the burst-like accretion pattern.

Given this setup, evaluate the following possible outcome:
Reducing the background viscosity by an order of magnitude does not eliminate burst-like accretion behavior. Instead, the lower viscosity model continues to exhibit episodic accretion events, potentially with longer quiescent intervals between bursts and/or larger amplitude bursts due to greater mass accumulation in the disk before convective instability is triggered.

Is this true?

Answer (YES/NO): YES